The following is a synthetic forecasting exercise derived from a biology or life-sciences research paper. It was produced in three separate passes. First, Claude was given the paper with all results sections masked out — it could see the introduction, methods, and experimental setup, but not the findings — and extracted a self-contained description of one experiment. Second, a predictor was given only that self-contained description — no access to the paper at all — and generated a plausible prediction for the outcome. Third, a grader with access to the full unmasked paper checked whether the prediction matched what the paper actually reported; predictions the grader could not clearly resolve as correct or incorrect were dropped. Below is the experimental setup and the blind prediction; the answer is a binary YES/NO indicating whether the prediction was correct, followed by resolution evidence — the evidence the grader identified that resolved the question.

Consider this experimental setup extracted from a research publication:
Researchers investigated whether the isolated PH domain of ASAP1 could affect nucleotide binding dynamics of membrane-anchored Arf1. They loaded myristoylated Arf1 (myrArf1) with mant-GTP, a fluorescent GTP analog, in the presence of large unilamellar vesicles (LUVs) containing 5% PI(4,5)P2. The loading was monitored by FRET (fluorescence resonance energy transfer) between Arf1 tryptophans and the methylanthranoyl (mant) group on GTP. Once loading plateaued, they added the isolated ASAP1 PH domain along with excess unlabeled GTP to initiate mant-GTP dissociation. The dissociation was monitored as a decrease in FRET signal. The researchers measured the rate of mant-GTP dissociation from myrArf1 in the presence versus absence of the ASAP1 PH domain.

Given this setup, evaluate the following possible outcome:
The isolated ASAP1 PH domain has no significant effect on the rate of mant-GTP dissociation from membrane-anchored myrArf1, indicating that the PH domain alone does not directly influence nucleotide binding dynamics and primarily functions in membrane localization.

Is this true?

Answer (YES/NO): NO